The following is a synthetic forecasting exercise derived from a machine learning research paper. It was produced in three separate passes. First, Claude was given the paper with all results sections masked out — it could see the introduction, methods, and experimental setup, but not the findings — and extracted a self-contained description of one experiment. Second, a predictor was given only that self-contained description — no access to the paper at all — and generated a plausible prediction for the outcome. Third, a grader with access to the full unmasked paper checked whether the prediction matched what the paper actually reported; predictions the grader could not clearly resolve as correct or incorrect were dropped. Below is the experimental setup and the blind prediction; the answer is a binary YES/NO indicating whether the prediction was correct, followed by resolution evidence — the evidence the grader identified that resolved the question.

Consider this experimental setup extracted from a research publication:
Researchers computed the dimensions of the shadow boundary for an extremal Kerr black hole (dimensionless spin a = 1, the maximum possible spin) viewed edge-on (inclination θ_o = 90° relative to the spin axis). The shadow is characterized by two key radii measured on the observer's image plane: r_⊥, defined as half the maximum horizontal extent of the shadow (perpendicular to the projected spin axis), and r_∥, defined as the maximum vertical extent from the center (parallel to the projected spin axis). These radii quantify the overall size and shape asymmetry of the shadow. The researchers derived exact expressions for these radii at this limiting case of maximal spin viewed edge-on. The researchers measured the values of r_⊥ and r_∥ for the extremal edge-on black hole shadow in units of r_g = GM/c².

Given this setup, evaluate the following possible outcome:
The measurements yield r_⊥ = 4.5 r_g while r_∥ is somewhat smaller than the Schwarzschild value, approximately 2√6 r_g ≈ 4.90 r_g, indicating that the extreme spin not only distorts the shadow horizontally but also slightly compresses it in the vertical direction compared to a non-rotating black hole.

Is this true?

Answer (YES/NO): NO